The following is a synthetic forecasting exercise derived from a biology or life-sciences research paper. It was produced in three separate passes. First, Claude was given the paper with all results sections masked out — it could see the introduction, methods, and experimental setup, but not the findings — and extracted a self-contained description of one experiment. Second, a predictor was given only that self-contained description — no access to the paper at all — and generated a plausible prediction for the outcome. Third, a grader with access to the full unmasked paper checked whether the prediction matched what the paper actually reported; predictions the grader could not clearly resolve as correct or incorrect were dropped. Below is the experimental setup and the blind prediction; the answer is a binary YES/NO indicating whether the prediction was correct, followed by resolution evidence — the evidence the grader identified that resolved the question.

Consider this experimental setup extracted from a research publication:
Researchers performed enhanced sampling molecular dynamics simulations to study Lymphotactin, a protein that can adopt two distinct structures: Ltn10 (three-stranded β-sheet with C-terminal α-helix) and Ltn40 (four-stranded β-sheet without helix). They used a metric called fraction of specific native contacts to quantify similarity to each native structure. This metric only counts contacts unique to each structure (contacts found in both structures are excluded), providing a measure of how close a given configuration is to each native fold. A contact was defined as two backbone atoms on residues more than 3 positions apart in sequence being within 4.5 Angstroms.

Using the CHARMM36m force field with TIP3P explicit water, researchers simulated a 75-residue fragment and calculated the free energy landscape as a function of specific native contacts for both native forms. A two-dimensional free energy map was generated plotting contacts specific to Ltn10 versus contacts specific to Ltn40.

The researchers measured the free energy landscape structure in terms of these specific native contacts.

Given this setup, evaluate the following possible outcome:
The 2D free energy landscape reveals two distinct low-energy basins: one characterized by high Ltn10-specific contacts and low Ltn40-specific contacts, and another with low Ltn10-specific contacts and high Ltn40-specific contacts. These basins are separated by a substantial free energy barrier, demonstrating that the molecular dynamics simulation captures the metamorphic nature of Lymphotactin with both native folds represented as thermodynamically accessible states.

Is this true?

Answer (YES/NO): YES